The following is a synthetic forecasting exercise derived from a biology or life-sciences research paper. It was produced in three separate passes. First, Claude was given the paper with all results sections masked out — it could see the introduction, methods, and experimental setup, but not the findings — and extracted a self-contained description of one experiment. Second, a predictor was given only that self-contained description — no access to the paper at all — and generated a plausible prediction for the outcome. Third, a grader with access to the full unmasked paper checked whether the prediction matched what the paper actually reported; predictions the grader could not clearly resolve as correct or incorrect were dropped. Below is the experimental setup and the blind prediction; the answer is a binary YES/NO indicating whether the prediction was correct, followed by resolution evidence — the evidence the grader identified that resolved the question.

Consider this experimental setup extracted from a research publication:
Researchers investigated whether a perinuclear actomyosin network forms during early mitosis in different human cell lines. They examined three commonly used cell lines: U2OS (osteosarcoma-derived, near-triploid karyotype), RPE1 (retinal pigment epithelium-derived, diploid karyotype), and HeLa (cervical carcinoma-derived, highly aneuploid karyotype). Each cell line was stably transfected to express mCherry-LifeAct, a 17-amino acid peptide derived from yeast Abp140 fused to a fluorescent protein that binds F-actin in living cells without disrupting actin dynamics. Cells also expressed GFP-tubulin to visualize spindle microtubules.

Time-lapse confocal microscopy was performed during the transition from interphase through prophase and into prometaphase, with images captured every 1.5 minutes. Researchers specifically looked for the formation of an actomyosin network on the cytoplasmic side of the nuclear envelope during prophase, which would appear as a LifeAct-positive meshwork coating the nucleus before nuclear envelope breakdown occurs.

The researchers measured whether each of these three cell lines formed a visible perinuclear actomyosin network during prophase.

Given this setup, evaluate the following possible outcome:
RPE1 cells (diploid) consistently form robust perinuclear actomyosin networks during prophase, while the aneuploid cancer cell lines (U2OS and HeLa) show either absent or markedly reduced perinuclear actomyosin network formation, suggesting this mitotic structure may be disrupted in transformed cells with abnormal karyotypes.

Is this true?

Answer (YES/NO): NO